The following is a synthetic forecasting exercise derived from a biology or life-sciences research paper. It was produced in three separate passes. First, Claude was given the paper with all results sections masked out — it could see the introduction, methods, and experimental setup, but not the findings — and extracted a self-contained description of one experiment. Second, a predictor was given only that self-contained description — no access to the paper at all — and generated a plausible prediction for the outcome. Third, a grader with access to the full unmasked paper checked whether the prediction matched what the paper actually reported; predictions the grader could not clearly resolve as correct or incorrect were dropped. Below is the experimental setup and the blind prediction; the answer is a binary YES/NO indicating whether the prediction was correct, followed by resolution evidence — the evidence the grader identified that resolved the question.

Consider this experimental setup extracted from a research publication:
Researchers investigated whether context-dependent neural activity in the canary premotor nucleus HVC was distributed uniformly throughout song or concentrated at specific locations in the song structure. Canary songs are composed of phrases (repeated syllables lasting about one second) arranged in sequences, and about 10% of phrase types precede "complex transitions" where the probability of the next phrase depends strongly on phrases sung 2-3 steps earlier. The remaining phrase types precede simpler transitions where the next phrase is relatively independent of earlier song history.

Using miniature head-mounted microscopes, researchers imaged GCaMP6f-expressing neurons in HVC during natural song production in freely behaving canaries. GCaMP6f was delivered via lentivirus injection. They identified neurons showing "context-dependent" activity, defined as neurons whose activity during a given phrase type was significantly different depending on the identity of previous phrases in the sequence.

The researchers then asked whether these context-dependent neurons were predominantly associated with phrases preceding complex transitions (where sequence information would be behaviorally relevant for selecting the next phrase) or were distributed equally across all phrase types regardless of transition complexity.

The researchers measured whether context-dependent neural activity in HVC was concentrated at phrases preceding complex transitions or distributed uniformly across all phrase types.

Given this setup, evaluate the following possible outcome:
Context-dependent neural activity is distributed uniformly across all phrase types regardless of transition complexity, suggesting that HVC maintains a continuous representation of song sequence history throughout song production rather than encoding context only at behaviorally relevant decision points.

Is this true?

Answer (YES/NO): NO